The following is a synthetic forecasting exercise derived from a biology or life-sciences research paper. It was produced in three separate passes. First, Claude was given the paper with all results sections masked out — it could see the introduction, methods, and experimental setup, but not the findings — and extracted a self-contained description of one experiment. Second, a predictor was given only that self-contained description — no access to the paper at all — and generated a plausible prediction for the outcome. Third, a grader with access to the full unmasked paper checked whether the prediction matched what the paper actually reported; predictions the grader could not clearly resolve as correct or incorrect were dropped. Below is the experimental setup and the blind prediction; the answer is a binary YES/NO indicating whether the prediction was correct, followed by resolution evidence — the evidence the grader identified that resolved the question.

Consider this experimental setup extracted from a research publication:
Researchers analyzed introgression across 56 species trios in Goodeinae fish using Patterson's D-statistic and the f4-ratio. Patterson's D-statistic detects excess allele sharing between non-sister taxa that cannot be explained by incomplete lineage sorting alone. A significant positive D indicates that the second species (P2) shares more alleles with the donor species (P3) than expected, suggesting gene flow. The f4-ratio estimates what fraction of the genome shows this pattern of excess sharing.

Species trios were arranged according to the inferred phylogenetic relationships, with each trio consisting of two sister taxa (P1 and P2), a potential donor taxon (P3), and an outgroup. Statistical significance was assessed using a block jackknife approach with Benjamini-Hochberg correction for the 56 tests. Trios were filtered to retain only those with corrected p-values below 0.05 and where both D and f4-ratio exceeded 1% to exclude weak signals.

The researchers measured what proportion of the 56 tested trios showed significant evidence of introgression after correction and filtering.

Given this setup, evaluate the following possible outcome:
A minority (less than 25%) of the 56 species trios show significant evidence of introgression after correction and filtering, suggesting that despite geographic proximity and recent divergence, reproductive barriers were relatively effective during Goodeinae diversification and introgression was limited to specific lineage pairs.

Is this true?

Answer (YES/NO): NO